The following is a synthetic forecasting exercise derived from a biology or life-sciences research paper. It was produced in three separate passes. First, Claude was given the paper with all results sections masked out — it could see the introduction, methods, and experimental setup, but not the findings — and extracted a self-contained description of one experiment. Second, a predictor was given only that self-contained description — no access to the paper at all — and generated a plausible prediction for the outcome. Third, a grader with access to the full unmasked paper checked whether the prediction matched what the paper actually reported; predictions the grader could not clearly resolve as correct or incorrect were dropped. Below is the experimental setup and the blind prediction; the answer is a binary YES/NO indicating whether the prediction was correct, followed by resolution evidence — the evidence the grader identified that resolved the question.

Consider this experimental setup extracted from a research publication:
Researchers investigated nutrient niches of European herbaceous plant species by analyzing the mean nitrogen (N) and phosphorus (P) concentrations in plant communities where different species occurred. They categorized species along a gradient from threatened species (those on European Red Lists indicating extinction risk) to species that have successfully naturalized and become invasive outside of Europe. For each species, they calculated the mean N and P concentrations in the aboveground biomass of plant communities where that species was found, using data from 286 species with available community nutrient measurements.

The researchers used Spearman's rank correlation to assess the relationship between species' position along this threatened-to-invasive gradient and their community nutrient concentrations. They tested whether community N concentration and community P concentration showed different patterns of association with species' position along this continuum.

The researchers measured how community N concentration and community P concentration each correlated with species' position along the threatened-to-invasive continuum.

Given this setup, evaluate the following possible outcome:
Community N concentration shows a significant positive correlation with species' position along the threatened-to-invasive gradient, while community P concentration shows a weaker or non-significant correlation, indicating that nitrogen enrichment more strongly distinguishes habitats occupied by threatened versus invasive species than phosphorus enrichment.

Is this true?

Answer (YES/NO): NO